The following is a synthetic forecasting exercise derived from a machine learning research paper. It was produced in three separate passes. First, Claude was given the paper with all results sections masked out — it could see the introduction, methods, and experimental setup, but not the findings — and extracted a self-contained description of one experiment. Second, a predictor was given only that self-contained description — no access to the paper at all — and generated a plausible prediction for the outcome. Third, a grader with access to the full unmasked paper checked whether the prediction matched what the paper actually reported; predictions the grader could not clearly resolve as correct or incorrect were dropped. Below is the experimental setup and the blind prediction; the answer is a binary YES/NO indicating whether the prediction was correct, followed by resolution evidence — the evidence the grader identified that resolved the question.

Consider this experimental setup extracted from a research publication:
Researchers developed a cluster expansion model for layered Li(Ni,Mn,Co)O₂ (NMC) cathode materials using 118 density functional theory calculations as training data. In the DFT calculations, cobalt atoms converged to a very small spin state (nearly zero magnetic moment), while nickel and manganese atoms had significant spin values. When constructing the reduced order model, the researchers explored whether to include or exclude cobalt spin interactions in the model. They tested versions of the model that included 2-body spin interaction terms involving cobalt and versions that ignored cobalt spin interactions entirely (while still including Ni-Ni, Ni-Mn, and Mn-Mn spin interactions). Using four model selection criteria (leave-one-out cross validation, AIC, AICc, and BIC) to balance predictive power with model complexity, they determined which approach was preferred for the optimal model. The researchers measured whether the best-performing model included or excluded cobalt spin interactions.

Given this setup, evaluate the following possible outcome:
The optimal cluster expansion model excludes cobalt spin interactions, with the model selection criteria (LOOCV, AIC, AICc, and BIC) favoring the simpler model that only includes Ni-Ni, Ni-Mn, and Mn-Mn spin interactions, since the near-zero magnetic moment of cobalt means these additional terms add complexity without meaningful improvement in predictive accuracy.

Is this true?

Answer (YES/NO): NO